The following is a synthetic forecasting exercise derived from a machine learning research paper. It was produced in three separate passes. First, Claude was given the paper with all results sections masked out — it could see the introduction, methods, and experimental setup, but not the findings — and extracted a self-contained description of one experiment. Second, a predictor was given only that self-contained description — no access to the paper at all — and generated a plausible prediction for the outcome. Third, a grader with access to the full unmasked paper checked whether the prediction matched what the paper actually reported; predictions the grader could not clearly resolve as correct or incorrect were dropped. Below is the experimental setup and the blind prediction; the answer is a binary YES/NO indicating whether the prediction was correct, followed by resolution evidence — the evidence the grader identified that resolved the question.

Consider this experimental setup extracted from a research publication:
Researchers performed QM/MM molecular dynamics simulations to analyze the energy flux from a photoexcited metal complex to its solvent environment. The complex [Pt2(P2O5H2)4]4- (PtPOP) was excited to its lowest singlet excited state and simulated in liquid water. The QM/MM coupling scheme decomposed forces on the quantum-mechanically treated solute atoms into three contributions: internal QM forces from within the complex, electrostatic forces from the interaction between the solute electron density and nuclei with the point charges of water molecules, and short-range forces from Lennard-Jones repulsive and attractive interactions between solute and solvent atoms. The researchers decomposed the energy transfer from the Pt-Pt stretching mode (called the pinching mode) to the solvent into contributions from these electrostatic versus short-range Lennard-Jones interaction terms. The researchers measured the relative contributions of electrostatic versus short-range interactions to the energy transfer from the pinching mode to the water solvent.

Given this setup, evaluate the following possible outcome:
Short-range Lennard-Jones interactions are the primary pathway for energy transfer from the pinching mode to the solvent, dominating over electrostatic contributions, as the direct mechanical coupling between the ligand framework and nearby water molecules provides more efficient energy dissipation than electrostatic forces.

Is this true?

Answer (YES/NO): YES